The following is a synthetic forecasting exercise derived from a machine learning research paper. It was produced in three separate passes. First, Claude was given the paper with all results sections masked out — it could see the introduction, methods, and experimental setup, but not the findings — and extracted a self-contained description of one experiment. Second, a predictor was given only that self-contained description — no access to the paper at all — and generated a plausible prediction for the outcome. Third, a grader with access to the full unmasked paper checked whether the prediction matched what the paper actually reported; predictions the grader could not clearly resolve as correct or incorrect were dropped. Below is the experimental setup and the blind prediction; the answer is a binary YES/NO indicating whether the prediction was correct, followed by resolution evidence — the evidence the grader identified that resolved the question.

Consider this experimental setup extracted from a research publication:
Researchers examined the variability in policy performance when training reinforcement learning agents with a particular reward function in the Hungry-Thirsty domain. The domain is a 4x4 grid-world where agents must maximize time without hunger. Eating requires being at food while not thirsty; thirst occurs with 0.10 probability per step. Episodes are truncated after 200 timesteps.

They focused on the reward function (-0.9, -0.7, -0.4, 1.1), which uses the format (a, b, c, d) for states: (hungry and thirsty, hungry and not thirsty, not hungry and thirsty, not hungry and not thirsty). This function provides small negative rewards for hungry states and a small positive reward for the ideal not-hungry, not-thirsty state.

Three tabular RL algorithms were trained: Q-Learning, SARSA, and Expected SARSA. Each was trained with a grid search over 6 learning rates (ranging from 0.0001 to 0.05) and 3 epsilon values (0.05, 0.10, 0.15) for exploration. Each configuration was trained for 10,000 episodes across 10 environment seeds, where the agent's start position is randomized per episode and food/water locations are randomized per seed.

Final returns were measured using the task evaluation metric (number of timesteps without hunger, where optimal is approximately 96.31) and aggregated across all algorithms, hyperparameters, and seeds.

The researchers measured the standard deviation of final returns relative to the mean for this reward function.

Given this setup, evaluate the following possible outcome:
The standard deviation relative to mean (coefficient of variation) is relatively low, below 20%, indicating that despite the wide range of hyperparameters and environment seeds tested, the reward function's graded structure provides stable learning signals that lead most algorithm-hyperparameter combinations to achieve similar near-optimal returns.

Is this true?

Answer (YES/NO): NO